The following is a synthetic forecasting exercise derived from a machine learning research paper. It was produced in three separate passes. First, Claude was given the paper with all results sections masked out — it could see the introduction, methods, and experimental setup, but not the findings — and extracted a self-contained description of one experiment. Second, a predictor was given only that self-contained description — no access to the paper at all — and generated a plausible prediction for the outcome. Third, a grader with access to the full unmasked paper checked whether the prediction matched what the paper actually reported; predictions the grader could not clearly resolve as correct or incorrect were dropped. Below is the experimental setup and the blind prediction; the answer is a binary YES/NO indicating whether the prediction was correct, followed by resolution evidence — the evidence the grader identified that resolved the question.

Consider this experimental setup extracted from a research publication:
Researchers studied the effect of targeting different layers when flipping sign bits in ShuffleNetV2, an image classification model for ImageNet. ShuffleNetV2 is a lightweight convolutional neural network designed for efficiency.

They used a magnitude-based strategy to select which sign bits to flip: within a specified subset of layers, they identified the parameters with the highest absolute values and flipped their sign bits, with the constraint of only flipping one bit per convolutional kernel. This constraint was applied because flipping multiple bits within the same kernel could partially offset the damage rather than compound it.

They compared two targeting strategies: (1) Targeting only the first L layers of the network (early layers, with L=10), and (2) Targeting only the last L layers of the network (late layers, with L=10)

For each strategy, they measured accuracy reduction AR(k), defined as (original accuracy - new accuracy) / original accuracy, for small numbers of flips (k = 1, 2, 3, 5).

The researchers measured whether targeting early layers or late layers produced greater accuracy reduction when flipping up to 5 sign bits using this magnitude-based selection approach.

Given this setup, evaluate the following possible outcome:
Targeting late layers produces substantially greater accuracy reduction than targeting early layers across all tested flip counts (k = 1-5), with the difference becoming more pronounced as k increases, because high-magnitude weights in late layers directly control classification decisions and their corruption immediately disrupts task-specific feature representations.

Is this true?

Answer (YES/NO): NO